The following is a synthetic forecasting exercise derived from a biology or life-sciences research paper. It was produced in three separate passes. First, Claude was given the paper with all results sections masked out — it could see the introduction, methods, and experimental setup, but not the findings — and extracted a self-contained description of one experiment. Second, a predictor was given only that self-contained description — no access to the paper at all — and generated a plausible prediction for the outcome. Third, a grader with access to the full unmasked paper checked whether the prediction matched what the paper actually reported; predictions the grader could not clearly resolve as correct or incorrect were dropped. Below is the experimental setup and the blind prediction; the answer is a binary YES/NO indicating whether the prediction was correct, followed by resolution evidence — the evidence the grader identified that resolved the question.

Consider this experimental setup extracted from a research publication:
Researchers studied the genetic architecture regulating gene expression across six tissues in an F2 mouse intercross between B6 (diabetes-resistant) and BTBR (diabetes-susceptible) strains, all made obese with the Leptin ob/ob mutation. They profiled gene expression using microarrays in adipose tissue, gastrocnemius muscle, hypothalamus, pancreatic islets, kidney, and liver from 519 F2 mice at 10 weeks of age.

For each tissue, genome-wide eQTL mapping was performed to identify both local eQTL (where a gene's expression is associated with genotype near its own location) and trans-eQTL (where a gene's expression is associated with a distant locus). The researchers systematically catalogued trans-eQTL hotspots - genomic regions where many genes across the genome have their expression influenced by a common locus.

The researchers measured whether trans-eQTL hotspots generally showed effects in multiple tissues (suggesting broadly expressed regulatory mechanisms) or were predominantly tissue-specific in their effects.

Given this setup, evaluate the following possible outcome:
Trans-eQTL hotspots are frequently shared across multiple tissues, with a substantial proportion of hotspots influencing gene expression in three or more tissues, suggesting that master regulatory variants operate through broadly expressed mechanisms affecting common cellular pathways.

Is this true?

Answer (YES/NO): NO